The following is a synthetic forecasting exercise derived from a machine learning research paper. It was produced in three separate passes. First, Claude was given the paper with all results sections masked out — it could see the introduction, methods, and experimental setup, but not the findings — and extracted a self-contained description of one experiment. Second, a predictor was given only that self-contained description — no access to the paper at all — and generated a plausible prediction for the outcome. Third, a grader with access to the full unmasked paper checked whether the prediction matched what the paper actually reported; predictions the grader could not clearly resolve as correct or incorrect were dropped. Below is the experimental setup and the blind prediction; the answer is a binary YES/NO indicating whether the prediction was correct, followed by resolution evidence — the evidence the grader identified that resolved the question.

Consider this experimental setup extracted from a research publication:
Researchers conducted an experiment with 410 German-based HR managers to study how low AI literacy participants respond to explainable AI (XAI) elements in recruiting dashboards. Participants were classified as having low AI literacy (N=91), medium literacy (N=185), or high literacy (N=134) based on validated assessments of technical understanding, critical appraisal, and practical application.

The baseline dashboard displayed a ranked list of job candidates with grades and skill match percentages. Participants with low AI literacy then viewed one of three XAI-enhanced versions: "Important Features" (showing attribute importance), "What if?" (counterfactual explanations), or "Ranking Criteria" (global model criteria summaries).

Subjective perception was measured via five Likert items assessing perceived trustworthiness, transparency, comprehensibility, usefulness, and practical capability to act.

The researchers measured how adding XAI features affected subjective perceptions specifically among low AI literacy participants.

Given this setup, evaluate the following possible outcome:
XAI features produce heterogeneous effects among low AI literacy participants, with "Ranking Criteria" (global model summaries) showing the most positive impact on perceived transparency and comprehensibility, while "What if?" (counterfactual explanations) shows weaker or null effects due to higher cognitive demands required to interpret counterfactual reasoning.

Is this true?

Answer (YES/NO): NO